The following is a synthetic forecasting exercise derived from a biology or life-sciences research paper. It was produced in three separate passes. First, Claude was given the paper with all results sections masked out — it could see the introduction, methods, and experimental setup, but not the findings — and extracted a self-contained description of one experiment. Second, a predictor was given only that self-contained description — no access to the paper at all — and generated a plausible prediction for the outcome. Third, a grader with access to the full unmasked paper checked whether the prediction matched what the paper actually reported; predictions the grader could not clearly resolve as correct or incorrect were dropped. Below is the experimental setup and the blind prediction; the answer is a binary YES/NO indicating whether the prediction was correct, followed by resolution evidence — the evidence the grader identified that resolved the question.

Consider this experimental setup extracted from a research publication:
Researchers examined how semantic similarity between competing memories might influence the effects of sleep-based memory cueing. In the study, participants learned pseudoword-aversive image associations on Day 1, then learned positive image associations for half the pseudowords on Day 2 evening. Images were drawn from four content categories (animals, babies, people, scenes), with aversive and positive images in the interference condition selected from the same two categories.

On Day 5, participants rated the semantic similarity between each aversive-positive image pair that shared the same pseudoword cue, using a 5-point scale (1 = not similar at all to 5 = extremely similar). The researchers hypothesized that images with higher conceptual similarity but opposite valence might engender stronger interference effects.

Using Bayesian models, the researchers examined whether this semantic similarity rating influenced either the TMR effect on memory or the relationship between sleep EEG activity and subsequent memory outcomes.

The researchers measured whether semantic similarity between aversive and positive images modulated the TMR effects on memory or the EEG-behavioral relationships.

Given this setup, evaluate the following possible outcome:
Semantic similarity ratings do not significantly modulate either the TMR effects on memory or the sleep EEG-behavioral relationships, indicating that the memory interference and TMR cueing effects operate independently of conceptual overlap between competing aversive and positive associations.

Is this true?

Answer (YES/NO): YES